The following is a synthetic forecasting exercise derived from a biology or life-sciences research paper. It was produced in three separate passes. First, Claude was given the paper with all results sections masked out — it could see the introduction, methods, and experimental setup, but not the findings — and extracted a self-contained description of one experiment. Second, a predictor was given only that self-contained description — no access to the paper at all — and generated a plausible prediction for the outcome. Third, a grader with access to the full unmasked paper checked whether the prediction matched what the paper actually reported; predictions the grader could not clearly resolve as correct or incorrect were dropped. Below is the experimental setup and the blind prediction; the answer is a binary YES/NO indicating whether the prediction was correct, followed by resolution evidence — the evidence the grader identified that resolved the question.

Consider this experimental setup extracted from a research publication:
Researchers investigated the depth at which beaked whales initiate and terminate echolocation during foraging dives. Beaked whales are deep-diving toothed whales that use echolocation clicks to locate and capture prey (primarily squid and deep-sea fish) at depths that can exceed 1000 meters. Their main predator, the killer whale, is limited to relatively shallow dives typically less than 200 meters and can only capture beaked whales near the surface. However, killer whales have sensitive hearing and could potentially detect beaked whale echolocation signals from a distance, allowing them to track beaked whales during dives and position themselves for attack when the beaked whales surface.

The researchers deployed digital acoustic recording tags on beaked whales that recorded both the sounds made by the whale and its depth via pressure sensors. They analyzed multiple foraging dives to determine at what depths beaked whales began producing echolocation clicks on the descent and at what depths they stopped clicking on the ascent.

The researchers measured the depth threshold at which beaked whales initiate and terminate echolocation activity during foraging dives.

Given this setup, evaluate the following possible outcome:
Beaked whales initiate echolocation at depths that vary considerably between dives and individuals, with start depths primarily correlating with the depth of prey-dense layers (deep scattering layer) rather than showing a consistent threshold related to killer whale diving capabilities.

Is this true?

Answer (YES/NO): NO